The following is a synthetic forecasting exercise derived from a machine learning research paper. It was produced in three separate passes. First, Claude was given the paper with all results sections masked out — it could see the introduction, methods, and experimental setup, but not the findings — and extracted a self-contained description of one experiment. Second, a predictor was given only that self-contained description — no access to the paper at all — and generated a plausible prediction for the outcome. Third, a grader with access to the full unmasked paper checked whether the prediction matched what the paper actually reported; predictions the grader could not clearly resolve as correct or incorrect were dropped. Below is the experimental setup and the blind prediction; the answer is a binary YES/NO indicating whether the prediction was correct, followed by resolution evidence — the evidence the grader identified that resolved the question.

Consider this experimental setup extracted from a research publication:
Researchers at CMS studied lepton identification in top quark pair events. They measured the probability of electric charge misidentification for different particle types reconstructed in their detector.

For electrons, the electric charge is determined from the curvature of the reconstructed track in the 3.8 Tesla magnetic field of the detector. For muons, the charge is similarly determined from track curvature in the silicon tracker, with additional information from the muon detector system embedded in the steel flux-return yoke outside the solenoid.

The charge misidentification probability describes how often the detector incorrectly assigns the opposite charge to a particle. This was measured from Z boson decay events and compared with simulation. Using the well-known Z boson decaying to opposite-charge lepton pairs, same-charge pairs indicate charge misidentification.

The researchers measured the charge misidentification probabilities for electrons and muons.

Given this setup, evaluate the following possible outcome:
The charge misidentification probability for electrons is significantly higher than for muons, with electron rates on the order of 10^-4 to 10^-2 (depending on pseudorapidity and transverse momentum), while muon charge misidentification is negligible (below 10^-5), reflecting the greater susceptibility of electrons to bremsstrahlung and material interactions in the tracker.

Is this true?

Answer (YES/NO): NO